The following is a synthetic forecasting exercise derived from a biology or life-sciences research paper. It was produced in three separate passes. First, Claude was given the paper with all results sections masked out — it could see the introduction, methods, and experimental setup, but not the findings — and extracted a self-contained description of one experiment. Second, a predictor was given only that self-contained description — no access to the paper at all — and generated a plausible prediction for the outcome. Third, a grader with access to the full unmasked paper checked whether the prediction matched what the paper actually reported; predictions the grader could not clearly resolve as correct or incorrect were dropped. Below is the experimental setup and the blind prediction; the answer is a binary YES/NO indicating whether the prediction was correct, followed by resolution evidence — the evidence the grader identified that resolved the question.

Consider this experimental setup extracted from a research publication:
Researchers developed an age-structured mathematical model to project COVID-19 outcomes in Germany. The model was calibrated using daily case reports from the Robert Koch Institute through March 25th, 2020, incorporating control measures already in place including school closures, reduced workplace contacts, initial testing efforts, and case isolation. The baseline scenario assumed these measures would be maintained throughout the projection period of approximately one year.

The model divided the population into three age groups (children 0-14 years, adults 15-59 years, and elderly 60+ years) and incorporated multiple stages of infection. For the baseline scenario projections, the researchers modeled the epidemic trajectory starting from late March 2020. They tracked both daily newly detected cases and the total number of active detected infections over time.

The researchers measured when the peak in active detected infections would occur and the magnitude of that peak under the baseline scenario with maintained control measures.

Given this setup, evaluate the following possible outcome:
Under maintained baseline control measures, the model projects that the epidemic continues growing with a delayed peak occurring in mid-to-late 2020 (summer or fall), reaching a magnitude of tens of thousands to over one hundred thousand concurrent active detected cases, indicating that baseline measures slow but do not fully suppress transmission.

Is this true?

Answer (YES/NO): NO